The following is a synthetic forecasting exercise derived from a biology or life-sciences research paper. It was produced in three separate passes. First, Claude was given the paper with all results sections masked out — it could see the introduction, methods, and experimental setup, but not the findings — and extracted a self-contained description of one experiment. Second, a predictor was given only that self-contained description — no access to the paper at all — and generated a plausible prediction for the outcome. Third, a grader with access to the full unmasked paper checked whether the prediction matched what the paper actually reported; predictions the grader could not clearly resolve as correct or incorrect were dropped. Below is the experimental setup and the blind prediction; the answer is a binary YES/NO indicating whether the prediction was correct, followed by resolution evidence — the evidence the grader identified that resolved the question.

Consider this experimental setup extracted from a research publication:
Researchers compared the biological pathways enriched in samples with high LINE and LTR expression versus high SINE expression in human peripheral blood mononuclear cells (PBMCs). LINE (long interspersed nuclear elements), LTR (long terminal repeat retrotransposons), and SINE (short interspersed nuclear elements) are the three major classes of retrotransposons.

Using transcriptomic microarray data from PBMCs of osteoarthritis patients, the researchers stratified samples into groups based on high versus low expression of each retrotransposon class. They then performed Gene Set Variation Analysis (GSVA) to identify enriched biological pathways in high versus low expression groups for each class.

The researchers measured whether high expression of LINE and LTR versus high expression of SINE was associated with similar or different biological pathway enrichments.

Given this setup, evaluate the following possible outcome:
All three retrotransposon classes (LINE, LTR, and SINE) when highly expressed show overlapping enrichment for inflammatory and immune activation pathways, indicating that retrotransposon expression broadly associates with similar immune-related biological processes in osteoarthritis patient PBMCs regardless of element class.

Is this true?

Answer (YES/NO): NO